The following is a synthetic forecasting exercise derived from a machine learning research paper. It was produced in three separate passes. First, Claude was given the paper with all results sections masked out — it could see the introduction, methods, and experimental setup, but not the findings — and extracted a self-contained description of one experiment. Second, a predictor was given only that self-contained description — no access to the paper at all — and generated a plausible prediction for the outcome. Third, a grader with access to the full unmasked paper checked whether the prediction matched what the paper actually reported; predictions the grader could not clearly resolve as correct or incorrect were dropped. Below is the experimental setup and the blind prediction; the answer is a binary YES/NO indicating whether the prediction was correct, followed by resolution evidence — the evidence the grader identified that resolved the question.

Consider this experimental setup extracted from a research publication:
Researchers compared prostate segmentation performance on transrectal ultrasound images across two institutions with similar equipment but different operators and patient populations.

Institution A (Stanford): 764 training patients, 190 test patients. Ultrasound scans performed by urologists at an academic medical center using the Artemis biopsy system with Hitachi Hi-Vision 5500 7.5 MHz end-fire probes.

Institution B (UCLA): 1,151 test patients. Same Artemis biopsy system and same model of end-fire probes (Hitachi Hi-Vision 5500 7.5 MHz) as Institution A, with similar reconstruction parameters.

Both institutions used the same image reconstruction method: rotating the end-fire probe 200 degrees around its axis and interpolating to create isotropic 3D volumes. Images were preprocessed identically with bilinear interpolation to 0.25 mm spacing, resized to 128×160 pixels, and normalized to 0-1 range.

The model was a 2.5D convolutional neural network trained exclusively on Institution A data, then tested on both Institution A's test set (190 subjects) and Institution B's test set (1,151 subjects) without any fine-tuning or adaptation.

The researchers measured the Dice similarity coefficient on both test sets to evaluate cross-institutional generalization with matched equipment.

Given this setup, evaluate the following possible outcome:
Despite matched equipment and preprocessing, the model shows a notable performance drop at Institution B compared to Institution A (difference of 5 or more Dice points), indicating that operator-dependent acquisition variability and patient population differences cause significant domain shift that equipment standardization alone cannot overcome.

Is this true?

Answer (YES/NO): YES